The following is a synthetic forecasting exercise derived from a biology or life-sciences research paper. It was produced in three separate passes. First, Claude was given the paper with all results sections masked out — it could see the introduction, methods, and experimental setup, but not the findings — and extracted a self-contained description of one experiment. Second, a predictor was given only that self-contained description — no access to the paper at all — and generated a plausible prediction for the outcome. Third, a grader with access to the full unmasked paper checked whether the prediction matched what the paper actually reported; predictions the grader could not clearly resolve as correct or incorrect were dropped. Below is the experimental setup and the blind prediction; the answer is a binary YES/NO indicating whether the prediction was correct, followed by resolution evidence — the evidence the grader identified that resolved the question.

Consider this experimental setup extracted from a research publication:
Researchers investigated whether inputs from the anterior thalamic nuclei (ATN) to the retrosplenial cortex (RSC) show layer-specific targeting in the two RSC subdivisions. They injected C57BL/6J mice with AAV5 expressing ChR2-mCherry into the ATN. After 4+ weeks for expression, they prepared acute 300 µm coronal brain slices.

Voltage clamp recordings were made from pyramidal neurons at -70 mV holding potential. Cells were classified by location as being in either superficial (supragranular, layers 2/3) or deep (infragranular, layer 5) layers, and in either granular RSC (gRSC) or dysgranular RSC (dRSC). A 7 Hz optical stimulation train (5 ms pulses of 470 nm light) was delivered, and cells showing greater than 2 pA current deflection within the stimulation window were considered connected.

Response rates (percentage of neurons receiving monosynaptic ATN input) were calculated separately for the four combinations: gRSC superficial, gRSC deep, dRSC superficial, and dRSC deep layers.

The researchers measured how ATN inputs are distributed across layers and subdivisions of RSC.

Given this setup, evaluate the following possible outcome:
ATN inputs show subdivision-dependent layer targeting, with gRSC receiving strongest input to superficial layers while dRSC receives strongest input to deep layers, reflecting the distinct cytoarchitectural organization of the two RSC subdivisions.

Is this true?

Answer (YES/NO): NO